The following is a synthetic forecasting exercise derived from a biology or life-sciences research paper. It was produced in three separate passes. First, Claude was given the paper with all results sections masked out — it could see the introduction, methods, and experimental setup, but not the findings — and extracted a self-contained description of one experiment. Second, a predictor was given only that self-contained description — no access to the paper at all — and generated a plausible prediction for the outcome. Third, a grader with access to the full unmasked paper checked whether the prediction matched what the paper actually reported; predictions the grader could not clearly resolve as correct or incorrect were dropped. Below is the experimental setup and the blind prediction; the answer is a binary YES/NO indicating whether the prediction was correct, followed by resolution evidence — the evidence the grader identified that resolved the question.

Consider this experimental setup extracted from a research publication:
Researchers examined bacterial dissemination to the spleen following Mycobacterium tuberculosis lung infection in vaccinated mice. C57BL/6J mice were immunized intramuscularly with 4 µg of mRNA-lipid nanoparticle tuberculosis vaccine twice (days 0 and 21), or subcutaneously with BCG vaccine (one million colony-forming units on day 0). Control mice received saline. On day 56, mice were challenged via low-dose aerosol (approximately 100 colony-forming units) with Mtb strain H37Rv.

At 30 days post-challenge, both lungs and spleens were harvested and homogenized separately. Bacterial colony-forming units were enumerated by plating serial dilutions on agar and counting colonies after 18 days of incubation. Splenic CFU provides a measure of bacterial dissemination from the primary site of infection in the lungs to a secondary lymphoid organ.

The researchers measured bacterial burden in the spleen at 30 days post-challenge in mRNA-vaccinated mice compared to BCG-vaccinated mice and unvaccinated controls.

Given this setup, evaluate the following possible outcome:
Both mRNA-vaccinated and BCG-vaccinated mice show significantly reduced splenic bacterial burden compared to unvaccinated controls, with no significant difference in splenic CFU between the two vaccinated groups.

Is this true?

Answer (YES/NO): NO